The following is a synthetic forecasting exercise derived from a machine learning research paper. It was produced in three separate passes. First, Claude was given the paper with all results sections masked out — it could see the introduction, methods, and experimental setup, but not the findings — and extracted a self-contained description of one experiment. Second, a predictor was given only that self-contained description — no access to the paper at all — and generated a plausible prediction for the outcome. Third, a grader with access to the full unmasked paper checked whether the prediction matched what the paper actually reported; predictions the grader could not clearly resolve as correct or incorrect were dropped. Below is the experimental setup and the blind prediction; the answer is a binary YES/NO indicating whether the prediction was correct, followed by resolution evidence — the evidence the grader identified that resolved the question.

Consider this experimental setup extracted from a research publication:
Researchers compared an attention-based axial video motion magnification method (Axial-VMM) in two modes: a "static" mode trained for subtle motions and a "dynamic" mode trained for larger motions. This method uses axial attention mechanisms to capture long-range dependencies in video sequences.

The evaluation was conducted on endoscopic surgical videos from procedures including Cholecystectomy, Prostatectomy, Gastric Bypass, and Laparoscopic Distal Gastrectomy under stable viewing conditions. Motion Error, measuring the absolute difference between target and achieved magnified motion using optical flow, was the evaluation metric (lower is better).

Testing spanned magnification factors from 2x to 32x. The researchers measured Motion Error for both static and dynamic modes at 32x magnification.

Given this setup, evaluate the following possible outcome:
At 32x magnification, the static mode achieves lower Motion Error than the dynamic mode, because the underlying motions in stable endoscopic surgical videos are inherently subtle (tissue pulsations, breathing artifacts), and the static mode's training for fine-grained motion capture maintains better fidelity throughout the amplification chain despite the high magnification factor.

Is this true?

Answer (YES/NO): YES